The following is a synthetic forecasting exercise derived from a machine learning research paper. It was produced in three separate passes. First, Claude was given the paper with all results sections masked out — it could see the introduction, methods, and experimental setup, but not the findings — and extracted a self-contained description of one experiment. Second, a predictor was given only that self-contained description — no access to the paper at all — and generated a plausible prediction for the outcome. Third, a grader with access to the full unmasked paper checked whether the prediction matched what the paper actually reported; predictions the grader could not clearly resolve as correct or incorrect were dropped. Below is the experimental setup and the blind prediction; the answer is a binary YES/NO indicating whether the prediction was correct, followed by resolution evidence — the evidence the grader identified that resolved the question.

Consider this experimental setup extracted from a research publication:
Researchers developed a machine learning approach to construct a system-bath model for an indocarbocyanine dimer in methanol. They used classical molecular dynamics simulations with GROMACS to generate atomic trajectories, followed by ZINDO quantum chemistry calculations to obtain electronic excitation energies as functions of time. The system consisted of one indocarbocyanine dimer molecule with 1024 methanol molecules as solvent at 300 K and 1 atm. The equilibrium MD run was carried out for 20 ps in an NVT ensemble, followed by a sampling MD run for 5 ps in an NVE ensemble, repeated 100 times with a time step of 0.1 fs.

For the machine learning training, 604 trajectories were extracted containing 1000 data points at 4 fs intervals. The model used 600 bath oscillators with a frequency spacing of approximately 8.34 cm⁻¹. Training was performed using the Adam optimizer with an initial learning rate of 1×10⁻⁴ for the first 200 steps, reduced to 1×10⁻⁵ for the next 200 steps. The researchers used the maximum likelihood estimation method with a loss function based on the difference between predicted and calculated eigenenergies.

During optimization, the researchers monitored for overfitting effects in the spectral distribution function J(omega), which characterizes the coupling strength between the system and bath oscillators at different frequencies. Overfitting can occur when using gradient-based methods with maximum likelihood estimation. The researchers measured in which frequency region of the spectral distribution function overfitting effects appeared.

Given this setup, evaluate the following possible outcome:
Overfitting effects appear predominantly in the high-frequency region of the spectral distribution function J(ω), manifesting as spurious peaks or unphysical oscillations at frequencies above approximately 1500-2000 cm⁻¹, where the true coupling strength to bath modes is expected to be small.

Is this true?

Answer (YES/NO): NO